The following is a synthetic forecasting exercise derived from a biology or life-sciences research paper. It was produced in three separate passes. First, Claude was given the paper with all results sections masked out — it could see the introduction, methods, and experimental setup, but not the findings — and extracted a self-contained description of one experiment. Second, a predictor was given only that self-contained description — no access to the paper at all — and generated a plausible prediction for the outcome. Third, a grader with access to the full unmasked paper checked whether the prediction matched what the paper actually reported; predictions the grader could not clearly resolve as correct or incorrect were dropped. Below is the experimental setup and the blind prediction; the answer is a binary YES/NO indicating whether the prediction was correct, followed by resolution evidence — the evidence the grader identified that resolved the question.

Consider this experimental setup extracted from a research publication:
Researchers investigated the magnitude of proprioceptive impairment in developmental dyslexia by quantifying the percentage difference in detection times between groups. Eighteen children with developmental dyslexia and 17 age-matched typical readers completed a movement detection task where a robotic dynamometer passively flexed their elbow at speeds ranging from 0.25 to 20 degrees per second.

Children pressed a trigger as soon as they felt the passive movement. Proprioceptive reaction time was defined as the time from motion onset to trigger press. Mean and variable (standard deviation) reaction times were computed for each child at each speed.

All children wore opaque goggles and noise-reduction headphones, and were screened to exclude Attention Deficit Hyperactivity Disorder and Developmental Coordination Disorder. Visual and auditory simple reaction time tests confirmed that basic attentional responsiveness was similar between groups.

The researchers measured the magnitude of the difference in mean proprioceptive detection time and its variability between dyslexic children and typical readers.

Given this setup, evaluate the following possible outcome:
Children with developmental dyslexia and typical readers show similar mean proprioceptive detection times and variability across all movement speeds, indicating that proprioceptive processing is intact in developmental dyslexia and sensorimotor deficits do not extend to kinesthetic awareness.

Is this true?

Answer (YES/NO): NO